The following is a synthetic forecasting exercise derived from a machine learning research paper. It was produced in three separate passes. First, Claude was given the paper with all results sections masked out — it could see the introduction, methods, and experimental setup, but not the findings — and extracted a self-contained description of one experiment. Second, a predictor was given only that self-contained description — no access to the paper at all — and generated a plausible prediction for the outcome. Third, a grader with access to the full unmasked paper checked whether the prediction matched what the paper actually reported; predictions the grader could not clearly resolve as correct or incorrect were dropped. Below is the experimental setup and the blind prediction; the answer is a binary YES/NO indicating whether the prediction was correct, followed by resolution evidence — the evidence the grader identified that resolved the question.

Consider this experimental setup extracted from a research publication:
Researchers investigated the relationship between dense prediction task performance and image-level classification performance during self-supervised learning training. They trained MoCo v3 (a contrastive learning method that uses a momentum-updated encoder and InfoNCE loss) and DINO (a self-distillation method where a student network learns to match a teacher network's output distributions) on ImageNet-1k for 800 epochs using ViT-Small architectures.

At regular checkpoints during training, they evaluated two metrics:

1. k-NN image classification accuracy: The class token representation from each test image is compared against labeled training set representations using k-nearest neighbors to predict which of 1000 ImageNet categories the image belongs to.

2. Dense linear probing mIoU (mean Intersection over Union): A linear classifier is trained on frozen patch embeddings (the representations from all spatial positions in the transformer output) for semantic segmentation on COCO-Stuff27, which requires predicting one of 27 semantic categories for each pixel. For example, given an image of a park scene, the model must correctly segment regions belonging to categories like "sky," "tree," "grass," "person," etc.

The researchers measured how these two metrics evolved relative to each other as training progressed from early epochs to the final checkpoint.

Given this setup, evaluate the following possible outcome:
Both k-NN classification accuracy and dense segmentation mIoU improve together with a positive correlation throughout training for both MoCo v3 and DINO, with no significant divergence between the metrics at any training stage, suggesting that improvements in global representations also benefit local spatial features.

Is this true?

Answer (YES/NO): NO